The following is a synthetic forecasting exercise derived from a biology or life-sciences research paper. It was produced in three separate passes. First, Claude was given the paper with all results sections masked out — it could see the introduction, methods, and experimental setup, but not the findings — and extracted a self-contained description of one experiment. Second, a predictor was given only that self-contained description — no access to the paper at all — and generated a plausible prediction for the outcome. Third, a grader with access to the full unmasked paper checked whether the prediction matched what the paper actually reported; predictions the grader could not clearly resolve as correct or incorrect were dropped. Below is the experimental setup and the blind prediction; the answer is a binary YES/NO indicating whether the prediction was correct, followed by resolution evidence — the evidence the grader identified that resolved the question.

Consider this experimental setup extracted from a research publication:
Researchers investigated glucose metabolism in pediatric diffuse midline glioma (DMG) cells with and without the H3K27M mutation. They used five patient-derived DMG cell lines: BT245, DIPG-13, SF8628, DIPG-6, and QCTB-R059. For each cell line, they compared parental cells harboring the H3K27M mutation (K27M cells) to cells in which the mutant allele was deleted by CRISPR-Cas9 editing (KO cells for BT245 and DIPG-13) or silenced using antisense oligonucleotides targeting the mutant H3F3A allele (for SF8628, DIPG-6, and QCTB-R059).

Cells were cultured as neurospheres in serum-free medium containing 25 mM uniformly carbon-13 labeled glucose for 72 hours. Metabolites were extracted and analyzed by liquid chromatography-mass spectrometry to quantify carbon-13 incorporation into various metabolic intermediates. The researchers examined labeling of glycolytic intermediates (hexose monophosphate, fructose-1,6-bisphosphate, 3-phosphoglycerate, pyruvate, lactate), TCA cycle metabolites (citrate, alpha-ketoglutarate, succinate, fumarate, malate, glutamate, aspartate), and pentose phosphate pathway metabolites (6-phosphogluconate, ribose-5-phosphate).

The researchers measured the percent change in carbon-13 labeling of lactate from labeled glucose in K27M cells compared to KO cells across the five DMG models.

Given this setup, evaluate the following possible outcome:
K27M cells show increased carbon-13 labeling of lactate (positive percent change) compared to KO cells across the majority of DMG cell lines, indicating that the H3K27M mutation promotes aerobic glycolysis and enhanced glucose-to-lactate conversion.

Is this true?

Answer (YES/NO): YES